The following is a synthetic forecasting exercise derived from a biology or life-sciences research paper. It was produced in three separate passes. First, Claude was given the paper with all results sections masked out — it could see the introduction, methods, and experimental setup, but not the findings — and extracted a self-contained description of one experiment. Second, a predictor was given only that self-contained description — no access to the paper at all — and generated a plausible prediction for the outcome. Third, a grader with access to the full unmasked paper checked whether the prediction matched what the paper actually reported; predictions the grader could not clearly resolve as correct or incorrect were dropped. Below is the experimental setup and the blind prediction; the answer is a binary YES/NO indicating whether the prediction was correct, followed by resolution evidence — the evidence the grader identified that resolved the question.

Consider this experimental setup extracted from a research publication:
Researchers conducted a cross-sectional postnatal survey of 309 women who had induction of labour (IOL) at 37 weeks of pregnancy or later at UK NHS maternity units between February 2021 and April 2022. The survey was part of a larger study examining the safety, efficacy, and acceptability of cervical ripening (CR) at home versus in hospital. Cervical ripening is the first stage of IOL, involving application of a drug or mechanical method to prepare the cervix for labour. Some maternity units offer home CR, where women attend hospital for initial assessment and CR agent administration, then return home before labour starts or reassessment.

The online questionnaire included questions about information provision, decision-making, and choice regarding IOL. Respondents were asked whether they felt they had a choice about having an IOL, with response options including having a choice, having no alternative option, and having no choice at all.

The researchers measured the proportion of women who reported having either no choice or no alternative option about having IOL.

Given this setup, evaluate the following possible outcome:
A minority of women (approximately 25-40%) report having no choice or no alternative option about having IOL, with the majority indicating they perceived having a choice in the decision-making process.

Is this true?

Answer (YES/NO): NO